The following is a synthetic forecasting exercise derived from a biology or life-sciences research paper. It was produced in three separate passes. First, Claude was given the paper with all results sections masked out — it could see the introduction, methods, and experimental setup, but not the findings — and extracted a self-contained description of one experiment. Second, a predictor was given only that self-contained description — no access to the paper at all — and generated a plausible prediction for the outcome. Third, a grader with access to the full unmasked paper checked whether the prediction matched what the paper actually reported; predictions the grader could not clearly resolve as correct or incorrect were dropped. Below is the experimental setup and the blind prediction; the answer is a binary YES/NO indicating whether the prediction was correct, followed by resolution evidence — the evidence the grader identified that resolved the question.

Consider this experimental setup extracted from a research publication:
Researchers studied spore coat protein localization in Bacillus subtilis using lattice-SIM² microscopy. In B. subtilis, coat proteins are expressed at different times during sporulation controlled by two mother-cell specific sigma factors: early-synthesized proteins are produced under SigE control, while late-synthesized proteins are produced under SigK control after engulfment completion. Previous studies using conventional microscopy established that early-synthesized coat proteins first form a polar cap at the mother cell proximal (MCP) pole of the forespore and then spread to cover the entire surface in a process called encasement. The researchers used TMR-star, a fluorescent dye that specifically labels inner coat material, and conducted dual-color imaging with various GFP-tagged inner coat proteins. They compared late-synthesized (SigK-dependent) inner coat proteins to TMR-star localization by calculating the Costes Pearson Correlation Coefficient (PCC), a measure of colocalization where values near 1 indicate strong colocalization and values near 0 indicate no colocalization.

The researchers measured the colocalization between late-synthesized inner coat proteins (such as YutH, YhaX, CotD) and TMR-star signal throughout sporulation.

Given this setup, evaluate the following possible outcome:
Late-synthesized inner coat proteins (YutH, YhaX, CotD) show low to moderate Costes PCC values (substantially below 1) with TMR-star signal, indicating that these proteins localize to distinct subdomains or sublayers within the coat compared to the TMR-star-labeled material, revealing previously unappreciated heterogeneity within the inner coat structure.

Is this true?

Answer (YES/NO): NO